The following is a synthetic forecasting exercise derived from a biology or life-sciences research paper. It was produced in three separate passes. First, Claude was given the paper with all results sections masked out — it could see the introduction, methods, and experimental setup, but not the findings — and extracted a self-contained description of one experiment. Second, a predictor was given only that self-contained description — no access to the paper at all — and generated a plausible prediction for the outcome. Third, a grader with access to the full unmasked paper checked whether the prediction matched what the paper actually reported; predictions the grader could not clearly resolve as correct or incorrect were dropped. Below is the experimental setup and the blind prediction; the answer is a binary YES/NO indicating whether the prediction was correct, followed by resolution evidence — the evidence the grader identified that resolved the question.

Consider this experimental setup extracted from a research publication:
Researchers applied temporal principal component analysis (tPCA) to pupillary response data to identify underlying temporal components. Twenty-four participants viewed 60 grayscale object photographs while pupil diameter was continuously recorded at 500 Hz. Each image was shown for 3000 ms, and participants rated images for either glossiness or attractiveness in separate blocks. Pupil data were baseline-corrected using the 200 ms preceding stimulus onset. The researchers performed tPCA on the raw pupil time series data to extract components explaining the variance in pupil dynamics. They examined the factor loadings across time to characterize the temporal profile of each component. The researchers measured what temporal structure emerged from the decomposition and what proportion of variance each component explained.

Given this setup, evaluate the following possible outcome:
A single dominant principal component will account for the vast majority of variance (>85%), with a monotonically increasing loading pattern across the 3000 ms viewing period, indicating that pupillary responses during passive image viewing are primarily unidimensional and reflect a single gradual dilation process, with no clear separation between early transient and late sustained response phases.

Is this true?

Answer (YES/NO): NO